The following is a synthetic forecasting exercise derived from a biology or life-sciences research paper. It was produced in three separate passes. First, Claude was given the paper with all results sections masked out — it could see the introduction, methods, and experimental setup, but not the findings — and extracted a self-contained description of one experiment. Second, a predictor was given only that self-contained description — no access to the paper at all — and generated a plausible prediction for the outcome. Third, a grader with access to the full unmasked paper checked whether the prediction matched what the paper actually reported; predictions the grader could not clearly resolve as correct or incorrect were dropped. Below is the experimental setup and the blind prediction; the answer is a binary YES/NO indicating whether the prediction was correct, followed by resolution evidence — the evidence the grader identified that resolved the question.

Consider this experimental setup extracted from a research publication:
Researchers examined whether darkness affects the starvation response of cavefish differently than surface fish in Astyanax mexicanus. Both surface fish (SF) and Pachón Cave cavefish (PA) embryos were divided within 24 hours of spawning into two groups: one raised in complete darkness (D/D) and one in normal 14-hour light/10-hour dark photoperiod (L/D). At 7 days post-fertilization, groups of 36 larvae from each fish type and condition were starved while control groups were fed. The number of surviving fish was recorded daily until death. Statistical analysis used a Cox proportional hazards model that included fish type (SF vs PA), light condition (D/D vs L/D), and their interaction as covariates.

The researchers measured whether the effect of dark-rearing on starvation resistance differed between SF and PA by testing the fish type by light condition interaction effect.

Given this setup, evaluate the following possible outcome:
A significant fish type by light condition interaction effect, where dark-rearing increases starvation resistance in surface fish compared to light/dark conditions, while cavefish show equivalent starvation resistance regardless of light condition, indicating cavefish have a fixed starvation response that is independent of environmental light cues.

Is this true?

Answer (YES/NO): NO